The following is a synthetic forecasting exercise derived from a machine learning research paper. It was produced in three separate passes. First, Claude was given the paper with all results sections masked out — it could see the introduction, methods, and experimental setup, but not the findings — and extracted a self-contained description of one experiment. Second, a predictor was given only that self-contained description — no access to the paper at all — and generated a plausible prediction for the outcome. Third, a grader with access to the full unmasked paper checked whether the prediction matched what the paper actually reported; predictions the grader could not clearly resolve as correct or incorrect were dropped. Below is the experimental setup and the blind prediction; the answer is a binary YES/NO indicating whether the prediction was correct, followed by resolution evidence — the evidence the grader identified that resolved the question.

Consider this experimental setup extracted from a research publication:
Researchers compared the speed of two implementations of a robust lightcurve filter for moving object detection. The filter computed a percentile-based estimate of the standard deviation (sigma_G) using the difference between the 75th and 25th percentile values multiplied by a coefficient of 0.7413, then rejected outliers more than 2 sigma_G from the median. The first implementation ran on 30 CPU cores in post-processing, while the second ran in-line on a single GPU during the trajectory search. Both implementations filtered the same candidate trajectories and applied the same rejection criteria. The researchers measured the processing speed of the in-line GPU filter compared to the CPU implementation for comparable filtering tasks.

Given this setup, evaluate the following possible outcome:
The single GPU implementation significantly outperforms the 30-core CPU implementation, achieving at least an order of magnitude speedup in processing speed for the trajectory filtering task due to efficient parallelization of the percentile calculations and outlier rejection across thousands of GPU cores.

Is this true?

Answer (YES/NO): NO